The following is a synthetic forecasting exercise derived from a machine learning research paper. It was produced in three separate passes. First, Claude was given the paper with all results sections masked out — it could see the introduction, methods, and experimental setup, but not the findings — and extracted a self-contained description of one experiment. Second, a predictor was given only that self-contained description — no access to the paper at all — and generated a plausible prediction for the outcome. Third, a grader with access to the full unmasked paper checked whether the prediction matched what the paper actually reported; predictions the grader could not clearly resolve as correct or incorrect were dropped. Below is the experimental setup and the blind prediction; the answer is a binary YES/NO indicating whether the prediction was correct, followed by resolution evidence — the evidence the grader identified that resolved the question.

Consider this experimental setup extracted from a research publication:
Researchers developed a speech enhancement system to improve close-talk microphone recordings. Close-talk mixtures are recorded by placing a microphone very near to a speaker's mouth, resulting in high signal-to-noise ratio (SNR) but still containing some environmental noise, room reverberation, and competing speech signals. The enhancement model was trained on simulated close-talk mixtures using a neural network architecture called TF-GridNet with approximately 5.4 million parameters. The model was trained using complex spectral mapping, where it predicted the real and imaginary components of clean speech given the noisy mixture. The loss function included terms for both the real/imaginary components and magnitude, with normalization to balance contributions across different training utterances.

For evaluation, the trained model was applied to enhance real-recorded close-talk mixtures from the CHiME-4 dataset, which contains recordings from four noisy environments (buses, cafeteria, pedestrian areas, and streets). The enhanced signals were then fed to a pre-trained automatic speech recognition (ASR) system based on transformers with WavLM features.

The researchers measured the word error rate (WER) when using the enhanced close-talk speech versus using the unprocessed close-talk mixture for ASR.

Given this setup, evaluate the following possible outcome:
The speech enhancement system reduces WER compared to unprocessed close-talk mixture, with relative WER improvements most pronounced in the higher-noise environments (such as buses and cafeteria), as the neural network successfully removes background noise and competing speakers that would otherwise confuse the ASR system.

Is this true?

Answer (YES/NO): NO